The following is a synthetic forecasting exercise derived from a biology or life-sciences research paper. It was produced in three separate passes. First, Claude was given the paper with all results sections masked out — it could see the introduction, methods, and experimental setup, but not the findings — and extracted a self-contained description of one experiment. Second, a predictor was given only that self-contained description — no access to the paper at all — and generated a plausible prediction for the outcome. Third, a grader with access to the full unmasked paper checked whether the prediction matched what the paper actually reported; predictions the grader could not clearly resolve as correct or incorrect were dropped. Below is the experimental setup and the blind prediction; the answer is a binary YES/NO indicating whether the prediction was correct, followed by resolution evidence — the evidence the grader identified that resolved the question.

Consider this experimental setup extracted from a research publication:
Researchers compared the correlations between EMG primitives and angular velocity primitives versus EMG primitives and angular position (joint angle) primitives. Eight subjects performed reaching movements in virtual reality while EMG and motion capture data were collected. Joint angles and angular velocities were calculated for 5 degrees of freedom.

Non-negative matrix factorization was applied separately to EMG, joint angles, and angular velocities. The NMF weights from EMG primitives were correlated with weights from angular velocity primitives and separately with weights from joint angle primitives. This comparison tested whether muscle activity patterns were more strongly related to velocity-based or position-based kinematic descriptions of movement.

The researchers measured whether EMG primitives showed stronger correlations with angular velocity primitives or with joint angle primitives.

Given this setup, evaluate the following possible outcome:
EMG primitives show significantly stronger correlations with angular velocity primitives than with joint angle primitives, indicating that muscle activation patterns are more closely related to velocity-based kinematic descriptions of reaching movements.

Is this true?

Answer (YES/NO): NO